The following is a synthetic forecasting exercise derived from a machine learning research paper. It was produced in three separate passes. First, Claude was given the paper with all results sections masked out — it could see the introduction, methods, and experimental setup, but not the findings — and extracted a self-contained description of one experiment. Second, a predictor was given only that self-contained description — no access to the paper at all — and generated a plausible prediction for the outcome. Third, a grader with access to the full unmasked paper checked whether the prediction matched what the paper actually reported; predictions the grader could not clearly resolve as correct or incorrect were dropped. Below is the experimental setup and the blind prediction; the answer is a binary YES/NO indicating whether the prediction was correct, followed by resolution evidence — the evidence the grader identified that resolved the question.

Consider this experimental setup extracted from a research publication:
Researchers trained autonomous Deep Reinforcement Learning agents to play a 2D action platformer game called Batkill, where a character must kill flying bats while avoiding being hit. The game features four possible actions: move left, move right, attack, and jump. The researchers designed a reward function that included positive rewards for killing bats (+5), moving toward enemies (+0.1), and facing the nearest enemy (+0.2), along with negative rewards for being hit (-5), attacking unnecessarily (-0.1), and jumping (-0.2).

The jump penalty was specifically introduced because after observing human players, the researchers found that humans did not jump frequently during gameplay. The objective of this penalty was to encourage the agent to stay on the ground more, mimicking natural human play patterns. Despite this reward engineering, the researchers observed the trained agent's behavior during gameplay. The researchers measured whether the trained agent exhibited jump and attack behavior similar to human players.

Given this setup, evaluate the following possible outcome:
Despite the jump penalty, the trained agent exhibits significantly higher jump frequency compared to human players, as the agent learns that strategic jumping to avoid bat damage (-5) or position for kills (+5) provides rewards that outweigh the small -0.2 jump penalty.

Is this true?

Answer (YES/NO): YES